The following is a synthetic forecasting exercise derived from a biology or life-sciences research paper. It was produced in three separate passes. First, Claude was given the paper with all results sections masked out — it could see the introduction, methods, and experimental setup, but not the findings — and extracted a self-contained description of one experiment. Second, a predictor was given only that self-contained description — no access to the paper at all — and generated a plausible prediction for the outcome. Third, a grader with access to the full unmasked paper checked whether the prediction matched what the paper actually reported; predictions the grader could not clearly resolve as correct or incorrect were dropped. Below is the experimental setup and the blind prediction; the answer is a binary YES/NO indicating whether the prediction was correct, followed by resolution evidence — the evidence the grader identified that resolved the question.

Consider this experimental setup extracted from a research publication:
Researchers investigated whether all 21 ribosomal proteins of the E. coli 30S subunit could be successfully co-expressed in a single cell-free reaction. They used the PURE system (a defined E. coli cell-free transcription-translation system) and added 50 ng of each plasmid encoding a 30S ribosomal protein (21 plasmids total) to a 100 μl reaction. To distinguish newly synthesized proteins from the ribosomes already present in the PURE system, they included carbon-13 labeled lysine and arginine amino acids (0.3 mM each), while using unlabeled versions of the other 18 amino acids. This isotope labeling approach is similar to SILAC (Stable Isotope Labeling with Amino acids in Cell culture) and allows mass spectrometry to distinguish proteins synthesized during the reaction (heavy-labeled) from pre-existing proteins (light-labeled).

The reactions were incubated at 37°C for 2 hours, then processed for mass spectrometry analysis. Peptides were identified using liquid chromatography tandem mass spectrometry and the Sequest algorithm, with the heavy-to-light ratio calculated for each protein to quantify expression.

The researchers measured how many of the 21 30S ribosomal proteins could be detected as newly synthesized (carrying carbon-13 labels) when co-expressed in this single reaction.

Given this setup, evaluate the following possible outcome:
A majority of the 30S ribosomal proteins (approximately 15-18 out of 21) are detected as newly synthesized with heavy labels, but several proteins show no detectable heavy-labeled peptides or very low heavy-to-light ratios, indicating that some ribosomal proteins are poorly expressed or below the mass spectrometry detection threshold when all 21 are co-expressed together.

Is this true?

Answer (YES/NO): NO